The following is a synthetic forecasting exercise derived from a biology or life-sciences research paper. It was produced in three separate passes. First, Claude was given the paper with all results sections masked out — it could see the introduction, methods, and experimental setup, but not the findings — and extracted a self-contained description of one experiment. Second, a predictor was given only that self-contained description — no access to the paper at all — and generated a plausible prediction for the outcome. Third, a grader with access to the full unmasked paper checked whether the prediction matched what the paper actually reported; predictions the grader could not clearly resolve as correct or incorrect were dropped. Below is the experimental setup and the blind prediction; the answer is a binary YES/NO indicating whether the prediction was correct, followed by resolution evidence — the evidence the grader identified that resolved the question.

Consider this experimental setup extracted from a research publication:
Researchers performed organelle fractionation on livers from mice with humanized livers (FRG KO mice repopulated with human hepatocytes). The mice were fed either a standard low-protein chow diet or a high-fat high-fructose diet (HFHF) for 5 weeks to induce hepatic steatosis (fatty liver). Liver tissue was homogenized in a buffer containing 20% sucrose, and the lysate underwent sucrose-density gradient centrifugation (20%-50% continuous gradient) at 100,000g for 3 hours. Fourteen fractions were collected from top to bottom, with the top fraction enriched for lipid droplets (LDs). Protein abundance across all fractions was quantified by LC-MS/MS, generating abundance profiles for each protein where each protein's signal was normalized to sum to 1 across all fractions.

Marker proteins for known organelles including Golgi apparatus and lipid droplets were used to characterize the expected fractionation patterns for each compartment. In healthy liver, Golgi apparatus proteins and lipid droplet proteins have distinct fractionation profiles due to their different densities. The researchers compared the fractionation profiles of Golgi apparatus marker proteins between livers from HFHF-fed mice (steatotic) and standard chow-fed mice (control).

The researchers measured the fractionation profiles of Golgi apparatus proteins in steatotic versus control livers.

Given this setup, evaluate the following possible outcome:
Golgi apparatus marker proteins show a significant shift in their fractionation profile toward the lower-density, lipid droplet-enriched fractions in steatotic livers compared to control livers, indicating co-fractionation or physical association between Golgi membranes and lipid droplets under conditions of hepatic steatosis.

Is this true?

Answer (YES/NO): YES